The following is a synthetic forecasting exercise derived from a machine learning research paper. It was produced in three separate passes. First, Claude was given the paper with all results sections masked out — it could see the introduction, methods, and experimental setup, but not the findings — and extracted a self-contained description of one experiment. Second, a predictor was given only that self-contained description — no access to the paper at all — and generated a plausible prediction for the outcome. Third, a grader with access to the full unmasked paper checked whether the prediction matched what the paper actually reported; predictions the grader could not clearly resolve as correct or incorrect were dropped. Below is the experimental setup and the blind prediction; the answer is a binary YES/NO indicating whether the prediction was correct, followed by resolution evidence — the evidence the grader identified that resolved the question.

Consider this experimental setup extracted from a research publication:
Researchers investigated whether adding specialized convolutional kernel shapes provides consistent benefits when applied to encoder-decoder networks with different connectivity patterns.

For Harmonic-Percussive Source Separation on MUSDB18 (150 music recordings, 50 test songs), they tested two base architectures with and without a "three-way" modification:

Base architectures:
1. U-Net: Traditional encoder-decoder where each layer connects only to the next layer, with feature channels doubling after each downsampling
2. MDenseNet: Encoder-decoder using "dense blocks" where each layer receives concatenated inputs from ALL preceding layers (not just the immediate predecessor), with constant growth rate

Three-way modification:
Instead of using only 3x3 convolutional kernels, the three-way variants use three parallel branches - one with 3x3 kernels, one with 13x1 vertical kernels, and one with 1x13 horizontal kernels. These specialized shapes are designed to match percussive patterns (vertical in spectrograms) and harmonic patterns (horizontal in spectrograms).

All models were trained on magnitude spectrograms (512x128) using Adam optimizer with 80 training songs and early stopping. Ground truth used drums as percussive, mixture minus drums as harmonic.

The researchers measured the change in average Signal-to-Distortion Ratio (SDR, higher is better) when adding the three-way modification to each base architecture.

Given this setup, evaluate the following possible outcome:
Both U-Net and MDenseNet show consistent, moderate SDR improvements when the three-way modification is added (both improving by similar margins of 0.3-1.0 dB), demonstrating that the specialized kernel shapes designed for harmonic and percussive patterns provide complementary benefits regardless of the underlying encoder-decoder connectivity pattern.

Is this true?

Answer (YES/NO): NO